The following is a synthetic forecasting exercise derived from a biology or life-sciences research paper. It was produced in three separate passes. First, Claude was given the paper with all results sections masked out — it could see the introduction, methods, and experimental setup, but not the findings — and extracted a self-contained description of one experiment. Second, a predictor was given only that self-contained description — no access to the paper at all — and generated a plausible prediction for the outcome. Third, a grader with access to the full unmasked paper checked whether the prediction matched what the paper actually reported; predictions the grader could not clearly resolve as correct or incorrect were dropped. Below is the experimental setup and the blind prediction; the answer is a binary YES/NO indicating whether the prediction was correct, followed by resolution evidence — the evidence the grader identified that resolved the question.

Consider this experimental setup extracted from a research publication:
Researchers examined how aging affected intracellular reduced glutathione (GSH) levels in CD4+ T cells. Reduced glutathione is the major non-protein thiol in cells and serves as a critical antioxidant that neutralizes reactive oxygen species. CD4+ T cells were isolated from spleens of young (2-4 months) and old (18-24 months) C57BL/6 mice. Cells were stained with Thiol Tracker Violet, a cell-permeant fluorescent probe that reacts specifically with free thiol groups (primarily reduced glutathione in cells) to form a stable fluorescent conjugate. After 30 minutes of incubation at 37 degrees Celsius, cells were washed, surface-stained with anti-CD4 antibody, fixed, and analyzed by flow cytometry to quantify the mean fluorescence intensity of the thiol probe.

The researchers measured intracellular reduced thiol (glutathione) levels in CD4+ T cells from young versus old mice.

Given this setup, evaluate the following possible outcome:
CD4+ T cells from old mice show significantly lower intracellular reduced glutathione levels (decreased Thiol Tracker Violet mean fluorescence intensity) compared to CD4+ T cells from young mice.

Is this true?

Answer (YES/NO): NO